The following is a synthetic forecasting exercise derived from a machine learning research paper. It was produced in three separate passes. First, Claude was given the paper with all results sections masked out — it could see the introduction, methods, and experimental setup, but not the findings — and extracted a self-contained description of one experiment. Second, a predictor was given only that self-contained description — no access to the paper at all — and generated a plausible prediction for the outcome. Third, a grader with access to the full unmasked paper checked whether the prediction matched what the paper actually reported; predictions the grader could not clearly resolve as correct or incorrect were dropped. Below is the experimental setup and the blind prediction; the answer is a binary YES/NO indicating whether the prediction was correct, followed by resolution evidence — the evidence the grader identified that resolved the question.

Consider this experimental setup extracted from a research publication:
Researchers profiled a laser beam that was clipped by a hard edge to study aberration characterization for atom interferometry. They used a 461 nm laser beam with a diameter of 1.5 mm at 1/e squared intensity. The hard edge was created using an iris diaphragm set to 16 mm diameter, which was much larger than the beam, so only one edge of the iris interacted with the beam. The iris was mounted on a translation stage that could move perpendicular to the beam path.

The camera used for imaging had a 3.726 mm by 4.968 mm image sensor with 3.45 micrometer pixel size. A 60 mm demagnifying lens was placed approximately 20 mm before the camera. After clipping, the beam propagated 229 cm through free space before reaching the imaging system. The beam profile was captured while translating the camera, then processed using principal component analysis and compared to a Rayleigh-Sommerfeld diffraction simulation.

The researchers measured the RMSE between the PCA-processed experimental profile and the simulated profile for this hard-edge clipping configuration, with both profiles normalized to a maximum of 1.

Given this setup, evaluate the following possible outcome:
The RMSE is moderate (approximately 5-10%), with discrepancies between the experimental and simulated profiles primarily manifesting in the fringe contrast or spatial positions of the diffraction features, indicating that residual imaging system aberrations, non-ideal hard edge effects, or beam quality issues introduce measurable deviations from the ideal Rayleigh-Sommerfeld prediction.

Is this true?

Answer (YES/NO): NO